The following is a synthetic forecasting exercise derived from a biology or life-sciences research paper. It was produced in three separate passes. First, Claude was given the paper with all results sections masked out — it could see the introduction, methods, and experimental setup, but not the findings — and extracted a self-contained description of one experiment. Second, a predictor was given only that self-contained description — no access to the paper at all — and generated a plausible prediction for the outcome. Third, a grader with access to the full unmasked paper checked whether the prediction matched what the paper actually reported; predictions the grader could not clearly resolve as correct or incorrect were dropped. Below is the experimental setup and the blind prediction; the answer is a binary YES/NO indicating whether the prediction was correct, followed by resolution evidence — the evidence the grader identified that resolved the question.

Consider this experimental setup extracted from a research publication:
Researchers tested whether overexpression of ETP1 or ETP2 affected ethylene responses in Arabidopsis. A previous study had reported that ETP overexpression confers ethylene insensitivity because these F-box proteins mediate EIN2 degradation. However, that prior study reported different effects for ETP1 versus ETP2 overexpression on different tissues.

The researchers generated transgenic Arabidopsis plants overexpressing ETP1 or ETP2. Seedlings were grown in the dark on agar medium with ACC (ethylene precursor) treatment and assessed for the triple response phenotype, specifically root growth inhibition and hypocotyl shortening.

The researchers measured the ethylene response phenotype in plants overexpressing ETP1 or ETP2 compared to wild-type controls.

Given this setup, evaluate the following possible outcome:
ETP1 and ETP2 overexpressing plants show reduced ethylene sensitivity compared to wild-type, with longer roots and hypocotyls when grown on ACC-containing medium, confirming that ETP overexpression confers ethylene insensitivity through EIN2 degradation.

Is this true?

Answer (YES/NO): NO